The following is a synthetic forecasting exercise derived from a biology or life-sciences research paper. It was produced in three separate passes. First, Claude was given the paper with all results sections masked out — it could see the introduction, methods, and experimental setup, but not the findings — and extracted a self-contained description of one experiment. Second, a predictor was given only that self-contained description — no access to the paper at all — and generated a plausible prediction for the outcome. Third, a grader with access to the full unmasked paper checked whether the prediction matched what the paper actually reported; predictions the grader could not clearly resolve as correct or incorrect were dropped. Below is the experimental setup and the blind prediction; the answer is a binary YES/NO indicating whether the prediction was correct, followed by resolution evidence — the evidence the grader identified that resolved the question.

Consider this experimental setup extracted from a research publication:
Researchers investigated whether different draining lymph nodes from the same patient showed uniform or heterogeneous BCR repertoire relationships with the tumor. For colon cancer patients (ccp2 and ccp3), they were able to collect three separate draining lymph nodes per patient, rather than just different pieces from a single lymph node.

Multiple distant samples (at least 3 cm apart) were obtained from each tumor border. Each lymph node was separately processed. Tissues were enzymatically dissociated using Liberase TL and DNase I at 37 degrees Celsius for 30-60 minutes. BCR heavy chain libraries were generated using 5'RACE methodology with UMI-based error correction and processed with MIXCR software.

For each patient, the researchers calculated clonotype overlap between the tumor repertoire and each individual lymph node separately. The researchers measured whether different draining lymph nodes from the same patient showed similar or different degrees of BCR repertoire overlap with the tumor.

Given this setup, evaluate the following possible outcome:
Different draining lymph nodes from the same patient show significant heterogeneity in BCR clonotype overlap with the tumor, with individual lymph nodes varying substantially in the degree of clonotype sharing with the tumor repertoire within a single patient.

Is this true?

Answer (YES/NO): NO